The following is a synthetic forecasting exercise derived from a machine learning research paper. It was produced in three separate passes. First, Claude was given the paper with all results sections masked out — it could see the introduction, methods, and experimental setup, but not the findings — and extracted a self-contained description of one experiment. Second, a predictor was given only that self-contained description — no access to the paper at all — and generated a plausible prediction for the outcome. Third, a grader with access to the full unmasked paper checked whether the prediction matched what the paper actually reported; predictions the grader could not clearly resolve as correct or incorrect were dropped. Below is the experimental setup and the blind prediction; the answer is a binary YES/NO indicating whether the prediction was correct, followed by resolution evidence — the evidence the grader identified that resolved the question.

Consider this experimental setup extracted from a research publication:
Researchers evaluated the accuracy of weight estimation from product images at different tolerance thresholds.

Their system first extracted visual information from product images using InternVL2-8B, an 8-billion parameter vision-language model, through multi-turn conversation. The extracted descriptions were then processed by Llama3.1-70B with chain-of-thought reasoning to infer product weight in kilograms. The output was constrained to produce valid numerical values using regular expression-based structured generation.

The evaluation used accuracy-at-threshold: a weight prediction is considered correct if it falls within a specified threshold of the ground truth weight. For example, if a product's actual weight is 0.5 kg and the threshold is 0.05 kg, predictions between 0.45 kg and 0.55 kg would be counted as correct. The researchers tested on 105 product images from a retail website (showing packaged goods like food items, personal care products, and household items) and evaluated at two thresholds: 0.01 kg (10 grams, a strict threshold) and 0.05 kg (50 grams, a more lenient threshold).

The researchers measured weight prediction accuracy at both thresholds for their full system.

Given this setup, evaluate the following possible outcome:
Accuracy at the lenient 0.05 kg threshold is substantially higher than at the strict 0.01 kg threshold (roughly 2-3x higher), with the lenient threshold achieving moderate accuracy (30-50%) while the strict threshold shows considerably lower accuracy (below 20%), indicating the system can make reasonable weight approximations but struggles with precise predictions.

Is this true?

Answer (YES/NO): NO